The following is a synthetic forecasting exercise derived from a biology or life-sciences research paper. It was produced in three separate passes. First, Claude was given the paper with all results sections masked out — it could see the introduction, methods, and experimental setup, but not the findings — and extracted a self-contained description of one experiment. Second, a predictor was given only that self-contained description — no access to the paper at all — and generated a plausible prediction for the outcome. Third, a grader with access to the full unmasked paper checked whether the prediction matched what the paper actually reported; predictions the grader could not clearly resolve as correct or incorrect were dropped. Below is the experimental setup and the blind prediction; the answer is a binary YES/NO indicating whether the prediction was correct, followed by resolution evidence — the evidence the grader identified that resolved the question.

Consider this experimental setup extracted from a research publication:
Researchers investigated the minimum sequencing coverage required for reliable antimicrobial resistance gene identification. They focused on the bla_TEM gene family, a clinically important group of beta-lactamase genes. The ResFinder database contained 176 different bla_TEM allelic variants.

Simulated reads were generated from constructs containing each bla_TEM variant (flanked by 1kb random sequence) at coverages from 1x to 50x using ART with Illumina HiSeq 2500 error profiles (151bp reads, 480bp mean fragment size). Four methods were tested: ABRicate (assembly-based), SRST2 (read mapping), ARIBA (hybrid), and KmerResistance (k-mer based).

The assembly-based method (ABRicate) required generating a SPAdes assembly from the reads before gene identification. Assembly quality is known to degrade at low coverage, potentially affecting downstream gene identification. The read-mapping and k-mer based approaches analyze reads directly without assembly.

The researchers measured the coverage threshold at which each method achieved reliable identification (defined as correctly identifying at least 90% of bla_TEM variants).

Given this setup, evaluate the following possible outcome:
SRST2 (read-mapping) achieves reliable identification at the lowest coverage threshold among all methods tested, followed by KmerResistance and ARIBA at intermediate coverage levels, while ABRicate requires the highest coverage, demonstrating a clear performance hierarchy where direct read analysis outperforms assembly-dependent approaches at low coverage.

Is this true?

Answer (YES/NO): NO